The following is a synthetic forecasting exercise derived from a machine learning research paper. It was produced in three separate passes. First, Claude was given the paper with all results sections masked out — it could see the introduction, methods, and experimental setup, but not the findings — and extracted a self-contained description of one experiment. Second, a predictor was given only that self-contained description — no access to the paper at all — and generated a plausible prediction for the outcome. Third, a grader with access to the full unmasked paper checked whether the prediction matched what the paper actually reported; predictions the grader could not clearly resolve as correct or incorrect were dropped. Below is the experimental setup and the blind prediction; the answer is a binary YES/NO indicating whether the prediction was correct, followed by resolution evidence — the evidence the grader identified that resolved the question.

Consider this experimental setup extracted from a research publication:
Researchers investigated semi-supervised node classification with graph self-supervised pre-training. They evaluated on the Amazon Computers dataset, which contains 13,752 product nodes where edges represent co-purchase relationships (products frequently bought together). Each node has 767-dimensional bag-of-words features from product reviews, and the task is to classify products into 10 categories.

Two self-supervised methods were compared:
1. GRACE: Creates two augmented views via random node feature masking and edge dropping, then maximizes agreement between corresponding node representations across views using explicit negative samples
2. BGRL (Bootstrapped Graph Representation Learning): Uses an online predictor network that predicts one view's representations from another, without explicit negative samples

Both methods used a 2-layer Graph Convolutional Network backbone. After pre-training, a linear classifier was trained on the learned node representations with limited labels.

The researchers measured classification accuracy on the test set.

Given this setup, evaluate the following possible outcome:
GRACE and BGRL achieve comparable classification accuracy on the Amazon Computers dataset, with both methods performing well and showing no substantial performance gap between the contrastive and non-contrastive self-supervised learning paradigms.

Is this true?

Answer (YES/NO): YES